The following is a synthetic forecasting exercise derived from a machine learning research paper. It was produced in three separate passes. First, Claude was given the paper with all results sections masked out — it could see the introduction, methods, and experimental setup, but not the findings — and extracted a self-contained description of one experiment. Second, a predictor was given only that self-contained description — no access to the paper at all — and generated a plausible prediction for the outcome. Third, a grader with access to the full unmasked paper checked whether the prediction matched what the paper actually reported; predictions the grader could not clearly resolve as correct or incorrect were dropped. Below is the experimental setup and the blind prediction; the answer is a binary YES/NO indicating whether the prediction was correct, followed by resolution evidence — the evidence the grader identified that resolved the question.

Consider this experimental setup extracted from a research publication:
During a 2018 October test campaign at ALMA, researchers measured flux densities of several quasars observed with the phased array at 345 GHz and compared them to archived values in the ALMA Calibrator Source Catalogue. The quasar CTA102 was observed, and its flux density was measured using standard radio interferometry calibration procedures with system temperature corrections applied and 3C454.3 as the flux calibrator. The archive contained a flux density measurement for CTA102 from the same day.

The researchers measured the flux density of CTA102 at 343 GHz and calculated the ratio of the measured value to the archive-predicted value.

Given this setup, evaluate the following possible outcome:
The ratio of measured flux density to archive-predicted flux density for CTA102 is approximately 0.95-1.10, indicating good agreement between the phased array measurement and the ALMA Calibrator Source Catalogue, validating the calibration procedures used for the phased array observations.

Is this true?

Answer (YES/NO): NO